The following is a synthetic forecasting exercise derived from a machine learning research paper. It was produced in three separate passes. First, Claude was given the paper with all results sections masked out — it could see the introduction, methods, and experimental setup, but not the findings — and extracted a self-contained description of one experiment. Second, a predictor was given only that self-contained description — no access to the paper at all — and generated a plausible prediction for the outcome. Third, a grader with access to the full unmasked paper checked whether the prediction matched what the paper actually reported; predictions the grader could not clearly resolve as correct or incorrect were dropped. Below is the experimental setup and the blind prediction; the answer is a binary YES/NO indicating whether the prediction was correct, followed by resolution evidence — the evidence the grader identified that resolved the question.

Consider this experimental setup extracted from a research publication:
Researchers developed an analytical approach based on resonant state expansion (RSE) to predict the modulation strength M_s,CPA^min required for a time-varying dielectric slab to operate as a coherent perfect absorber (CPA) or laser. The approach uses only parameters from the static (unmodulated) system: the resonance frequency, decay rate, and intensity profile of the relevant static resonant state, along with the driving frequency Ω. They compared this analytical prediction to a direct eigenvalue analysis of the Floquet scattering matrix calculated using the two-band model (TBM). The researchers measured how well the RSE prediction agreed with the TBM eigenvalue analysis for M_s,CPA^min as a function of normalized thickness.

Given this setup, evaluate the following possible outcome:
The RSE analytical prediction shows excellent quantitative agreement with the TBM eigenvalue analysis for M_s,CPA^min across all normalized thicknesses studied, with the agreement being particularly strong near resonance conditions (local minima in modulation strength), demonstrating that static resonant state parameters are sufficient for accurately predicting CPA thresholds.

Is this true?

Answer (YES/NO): NO